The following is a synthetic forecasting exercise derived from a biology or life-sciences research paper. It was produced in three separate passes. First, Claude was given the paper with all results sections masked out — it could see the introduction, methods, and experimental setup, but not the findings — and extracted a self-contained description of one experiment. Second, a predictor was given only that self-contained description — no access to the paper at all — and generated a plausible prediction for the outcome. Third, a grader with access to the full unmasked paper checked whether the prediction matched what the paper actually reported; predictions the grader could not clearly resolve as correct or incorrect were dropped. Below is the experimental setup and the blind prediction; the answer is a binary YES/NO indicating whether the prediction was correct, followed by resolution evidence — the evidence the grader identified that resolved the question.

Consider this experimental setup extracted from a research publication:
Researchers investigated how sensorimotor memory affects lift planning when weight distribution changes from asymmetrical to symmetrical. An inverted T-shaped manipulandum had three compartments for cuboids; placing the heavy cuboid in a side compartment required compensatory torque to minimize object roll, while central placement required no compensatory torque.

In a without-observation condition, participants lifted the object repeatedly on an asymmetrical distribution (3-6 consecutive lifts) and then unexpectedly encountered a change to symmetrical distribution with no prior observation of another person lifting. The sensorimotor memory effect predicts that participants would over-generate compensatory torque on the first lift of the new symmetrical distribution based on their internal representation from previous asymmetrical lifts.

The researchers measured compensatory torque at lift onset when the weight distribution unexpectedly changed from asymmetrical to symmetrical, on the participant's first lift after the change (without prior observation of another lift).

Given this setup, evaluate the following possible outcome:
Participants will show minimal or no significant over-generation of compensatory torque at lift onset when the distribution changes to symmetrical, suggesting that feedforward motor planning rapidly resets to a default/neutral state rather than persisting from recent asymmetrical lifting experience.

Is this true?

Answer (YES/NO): NO